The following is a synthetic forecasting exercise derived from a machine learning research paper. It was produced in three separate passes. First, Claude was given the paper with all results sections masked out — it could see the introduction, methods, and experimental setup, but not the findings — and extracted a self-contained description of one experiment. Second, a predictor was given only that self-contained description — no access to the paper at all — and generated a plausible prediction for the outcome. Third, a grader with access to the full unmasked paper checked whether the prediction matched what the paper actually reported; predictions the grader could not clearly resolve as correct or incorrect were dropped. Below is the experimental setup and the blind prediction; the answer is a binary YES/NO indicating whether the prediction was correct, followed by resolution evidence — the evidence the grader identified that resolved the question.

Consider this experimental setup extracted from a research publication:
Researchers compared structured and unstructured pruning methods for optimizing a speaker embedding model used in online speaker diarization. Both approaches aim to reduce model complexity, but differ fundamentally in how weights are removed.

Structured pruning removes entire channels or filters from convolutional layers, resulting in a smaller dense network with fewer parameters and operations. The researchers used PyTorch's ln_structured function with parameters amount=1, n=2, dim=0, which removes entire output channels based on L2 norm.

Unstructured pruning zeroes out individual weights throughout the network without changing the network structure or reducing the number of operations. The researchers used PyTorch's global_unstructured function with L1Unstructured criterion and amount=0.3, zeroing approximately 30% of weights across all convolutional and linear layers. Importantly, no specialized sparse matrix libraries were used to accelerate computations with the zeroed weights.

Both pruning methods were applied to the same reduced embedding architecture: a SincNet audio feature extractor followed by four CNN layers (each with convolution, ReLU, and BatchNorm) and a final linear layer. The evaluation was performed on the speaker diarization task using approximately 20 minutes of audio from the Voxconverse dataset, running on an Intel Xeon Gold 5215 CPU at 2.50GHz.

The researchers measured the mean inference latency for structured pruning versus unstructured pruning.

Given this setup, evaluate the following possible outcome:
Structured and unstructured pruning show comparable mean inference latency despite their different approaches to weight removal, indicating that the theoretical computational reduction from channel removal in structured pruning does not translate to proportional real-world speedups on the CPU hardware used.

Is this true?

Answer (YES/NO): NO